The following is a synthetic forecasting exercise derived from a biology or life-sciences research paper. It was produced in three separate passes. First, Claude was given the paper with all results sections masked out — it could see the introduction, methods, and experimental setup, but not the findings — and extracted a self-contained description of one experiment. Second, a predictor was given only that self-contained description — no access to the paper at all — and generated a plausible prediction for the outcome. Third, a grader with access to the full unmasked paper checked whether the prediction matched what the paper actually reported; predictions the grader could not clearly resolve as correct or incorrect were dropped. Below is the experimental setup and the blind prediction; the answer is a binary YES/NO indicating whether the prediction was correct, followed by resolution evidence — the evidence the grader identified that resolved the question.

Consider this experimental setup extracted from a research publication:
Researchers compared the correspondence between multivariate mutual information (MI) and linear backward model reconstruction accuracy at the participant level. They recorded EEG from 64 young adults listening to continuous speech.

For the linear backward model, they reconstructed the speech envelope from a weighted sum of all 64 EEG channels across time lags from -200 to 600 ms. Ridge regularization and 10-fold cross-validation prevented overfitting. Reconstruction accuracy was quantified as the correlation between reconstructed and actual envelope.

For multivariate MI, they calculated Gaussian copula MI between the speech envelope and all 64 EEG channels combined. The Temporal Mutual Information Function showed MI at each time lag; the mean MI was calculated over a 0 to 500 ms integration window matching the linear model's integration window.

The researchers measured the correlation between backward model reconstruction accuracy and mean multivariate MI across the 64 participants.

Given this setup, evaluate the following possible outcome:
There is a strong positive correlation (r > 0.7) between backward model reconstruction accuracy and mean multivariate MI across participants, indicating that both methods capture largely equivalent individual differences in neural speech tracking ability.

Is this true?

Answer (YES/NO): YES